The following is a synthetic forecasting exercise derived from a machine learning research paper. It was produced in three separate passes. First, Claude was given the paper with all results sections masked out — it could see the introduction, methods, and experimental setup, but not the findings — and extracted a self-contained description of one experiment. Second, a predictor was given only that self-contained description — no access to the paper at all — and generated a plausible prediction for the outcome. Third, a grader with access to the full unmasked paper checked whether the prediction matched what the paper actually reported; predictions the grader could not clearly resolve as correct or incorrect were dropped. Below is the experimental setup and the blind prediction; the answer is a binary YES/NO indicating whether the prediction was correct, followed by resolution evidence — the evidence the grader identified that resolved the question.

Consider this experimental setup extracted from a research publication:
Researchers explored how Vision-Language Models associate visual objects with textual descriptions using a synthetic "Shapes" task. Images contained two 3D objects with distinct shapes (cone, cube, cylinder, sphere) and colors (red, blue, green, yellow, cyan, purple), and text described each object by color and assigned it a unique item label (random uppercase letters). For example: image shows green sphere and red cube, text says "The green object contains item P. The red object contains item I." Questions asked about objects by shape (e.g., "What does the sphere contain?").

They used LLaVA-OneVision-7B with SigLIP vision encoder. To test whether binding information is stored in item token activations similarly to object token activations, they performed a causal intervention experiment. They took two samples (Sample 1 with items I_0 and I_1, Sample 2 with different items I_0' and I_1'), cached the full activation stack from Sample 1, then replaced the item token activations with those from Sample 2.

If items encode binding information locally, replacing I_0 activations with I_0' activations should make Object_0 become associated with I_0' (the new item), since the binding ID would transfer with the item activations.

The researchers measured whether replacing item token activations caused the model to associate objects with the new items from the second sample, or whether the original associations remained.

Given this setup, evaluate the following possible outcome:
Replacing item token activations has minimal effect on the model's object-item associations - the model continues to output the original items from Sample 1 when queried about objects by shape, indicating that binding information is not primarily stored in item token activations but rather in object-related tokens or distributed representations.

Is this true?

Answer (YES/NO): NO